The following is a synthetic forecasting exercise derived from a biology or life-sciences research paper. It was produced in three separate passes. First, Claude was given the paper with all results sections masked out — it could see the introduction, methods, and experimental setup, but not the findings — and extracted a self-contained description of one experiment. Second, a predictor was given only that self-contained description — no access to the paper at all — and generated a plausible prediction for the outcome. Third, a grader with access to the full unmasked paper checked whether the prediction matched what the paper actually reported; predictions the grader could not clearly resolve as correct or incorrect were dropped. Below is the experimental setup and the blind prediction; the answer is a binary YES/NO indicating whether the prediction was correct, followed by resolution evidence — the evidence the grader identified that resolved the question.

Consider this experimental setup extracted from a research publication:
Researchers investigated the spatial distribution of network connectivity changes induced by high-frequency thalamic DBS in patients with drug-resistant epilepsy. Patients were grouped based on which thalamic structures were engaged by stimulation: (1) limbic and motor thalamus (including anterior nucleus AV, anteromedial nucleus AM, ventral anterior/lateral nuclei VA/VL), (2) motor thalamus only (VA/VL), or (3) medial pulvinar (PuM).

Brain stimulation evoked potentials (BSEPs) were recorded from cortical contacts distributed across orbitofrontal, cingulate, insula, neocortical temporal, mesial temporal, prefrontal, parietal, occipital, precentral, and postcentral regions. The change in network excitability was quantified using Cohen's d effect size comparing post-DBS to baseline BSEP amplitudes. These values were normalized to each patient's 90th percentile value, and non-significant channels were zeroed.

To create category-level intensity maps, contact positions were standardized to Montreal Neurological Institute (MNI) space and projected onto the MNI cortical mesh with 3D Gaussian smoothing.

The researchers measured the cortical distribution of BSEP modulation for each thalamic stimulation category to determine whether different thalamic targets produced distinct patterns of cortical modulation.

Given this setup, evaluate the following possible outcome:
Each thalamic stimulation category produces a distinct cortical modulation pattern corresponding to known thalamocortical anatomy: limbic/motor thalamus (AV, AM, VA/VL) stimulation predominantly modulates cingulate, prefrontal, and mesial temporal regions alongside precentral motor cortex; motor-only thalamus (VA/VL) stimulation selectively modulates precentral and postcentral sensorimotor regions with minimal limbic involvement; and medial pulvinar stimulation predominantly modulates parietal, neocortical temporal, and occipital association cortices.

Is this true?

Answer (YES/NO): NO